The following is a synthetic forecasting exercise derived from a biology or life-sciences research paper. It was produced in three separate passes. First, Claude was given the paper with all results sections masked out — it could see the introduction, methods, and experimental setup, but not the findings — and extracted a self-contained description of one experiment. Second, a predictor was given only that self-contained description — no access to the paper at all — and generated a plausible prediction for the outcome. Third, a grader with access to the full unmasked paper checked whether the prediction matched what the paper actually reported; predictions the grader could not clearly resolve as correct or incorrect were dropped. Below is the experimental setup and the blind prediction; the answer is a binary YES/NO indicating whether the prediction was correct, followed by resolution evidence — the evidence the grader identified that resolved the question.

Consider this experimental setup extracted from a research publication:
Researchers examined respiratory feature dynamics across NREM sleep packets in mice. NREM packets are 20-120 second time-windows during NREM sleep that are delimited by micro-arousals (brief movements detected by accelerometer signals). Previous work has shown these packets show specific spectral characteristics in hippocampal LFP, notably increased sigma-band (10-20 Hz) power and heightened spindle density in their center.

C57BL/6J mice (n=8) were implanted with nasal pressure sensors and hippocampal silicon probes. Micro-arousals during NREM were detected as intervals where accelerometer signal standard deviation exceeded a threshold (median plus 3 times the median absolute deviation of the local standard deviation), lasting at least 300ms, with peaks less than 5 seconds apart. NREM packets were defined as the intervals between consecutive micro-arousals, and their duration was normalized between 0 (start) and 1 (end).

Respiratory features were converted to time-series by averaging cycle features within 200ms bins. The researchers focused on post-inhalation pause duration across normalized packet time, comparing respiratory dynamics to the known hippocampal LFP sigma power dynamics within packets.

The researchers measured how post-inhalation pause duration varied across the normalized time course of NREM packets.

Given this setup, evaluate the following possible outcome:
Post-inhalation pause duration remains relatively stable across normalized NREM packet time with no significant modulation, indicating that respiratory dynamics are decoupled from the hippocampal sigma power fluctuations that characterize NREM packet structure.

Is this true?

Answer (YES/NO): NO